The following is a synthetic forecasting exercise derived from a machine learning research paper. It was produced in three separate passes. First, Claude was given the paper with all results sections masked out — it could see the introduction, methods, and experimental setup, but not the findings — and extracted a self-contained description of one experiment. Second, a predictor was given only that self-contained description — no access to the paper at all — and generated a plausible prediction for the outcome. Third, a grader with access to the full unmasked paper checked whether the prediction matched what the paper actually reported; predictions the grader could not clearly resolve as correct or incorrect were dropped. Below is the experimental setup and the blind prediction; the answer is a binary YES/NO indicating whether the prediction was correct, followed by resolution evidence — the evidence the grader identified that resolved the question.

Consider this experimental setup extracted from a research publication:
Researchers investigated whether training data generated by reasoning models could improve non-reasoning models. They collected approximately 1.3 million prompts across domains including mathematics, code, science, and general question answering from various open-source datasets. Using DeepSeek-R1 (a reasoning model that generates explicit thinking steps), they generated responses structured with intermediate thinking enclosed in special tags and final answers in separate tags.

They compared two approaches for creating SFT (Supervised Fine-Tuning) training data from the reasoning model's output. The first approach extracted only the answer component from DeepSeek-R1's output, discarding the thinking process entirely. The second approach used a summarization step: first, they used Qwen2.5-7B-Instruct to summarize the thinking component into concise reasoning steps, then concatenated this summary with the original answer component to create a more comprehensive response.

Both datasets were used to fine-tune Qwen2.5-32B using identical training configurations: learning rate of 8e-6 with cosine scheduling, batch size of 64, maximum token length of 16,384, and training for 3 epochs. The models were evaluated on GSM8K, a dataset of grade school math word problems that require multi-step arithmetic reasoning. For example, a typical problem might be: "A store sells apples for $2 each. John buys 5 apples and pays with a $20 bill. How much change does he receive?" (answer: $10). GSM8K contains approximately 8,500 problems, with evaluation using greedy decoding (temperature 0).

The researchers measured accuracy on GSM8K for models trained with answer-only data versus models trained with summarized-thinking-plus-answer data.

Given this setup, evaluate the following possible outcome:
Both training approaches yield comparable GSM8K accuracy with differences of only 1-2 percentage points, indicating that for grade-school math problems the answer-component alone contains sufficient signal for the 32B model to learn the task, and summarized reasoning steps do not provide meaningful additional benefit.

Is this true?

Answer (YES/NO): YES